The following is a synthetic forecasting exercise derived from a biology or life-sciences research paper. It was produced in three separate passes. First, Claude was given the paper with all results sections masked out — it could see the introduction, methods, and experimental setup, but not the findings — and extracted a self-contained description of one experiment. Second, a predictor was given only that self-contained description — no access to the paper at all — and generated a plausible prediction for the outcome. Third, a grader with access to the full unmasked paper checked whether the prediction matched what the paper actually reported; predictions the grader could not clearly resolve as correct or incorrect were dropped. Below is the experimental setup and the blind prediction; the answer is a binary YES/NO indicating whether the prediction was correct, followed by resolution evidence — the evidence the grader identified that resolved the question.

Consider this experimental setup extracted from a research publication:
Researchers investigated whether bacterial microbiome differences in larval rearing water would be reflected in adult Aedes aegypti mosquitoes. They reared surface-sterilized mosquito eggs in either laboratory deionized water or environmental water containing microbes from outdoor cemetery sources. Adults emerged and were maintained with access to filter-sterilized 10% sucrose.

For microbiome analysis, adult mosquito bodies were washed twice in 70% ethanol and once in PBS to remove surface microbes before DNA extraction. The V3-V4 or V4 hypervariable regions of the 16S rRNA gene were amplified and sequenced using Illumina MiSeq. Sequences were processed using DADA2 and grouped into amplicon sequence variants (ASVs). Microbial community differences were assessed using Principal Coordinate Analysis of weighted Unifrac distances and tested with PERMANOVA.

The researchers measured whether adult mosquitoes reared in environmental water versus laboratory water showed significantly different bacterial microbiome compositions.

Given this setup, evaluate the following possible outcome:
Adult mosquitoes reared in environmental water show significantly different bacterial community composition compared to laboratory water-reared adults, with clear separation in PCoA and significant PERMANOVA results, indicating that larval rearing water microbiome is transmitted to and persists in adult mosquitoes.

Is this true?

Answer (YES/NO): NO